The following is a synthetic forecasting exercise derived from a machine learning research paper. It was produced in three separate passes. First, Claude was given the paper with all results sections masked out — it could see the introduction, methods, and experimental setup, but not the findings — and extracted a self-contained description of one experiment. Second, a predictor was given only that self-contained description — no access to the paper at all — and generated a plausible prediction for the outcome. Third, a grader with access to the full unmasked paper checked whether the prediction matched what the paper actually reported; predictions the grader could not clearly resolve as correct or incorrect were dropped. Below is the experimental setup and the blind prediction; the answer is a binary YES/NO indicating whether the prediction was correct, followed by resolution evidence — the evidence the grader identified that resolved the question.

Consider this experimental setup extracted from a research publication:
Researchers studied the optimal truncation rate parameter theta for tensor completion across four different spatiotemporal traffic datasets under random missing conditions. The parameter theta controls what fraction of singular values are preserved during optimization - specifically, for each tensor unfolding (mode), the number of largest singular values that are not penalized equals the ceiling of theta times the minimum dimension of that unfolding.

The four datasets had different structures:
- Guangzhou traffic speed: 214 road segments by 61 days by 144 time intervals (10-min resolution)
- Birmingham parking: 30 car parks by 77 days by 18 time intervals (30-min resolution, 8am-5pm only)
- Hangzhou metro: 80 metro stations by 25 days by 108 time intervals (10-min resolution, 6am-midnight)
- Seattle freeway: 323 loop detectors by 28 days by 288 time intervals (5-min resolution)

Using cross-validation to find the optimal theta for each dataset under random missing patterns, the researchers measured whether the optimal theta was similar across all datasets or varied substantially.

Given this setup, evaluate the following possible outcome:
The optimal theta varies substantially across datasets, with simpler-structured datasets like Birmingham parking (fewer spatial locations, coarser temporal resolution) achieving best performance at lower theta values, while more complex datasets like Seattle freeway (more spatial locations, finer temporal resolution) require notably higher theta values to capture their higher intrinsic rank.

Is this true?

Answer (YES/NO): NO